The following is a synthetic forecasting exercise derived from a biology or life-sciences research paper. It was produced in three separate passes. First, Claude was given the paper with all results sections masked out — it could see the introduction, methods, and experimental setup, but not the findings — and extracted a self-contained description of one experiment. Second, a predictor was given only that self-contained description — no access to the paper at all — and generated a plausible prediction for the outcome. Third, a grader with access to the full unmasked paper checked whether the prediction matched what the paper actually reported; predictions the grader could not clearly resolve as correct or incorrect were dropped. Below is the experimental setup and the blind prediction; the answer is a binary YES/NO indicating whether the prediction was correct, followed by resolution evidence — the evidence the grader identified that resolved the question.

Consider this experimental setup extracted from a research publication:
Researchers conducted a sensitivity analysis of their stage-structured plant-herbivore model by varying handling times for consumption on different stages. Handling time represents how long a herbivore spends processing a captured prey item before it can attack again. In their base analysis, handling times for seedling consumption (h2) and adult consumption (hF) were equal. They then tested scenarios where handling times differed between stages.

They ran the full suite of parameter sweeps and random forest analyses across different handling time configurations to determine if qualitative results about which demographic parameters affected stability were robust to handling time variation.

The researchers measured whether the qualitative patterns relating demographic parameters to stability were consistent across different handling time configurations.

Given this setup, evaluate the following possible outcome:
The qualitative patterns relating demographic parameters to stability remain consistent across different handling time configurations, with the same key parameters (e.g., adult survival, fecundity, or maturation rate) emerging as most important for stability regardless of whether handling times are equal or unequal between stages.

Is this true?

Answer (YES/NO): NO